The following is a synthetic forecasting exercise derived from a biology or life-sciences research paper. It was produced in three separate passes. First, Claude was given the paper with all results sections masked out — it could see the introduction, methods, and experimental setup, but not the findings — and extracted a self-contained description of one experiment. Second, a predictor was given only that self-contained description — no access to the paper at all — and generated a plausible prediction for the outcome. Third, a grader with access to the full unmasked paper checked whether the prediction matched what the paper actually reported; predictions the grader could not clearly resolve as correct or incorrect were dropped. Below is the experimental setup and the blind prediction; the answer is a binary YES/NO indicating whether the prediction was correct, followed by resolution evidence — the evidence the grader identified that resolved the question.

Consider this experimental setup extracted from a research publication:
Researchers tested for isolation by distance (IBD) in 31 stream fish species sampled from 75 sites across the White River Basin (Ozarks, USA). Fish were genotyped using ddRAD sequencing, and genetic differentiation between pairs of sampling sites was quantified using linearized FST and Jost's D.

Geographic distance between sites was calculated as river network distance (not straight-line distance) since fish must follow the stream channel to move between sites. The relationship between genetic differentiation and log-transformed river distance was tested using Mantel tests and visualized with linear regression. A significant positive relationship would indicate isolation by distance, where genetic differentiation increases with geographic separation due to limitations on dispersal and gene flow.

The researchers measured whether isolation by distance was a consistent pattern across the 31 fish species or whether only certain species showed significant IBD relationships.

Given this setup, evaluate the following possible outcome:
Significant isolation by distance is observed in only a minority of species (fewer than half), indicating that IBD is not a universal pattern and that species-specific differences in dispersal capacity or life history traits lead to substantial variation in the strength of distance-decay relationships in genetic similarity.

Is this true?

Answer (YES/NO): NO